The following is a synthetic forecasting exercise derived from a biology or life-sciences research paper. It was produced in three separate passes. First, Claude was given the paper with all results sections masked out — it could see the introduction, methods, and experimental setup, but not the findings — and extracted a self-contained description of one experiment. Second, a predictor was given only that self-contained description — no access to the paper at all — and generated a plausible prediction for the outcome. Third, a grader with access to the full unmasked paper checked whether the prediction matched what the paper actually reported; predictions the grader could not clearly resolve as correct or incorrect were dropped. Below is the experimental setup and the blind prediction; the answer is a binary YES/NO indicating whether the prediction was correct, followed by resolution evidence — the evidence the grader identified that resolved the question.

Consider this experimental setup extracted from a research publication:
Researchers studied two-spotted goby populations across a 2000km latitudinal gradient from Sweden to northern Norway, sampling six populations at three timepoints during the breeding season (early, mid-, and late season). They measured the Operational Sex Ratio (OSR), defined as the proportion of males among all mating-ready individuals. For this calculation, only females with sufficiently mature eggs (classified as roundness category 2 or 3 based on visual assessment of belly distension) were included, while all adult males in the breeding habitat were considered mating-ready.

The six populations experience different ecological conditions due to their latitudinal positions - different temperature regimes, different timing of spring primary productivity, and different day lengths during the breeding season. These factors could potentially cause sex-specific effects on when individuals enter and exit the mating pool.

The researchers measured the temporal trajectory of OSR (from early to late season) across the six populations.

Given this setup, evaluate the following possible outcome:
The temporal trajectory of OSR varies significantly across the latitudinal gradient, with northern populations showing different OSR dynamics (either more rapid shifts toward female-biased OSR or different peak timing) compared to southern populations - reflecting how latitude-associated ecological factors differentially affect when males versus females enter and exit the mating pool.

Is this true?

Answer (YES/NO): YES